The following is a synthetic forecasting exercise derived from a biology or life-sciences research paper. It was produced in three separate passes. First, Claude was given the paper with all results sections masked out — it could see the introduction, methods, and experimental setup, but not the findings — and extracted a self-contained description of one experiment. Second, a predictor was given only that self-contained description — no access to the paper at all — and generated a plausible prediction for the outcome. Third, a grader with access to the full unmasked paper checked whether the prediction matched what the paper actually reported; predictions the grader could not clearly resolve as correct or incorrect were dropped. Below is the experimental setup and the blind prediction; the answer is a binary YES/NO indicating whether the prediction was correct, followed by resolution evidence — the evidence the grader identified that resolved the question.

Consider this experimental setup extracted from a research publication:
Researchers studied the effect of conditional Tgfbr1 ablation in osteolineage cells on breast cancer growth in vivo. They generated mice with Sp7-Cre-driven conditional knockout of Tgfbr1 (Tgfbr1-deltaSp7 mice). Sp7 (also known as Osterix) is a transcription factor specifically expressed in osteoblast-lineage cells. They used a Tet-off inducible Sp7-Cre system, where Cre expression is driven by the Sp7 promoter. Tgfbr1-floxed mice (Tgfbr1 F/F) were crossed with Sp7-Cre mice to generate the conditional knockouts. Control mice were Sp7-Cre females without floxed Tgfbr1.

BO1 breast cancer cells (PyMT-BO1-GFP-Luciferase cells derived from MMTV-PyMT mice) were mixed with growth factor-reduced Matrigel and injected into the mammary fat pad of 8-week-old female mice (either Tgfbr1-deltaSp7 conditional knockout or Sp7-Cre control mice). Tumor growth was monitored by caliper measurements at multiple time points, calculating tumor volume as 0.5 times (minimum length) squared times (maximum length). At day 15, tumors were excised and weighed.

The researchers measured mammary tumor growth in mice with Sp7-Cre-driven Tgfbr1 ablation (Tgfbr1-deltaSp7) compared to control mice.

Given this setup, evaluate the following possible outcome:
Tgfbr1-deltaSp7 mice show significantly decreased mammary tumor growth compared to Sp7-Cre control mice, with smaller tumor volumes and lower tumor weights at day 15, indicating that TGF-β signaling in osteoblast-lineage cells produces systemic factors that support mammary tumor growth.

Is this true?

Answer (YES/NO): YES